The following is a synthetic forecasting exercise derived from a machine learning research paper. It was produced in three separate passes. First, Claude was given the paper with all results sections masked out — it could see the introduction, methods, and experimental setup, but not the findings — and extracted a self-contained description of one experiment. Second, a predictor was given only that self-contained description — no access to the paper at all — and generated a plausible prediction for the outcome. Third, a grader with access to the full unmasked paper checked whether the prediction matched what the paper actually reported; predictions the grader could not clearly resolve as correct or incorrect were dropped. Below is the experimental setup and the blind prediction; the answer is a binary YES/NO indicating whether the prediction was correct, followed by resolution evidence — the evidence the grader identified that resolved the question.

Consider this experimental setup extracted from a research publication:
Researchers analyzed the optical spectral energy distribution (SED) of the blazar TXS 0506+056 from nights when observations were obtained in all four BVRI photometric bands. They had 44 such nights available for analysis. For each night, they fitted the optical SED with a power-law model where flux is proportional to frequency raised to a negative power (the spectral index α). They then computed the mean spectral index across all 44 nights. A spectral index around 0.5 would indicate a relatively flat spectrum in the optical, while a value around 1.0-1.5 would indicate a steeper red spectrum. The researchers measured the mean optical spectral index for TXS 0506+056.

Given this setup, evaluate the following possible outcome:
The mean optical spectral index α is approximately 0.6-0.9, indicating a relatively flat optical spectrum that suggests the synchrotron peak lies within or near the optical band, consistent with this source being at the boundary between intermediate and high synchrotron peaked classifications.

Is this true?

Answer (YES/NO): YES